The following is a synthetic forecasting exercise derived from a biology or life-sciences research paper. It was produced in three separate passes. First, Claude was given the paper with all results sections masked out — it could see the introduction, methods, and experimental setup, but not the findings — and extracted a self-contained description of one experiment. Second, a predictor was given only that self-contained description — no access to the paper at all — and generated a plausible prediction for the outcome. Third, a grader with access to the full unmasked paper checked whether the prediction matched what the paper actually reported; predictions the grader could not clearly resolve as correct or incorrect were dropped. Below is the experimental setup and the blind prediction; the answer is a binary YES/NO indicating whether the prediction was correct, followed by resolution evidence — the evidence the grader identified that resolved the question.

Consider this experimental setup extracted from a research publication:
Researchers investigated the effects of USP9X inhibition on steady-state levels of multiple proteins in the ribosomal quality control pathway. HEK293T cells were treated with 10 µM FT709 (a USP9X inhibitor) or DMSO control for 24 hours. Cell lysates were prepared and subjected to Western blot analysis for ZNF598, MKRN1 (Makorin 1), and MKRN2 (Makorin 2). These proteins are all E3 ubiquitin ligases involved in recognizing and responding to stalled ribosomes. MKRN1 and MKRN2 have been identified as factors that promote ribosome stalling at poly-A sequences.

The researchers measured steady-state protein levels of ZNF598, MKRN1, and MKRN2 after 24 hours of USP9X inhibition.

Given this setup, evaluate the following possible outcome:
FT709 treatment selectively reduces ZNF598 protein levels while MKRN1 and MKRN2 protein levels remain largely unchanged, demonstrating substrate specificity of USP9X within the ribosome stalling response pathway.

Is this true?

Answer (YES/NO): NO